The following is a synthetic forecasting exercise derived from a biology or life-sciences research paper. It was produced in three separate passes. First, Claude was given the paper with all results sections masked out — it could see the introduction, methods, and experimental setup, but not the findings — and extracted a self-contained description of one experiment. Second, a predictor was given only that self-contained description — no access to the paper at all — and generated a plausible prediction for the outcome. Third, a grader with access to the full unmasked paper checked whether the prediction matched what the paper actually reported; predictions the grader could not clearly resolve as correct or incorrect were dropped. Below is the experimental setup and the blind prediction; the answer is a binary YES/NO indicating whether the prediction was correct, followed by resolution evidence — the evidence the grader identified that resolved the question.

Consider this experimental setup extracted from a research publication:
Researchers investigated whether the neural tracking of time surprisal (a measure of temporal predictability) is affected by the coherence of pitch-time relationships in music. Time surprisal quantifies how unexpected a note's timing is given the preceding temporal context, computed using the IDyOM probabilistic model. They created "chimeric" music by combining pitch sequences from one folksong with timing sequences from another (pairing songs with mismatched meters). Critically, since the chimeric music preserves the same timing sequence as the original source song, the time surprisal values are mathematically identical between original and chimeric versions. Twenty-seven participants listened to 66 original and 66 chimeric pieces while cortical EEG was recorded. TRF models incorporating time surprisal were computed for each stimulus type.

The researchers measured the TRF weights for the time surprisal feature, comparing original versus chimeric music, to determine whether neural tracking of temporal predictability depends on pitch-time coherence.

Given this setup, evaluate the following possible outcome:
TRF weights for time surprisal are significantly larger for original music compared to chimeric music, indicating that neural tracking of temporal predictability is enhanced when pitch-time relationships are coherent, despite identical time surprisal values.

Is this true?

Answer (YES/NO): NO